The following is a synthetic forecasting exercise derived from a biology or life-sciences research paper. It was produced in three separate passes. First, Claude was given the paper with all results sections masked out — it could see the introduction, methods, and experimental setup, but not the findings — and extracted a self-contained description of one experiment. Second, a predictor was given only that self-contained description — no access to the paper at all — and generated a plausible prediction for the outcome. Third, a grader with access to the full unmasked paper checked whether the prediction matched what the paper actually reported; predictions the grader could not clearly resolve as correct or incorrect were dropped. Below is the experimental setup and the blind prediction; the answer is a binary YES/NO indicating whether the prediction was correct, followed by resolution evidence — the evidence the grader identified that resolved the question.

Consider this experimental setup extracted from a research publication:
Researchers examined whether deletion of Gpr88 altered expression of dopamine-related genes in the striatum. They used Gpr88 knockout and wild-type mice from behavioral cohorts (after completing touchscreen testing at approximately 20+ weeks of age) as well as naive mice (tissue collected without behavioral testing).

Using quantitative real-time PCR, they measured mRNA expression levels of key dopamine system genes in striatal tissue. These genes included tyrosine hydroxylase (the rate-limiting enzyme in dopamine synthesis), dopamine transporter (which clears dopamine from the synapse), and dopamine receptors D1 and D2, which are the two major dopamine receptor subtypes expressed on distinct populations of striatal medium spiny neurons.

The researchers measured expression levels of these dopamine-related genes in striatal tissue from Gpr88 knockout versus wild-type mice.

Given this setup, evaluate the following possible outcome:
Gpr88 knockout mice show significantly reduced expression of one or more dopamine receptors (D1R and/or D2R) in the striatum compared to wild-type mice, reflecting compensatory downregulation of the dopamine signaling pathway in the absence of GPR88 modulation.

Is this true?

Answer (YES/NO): NO